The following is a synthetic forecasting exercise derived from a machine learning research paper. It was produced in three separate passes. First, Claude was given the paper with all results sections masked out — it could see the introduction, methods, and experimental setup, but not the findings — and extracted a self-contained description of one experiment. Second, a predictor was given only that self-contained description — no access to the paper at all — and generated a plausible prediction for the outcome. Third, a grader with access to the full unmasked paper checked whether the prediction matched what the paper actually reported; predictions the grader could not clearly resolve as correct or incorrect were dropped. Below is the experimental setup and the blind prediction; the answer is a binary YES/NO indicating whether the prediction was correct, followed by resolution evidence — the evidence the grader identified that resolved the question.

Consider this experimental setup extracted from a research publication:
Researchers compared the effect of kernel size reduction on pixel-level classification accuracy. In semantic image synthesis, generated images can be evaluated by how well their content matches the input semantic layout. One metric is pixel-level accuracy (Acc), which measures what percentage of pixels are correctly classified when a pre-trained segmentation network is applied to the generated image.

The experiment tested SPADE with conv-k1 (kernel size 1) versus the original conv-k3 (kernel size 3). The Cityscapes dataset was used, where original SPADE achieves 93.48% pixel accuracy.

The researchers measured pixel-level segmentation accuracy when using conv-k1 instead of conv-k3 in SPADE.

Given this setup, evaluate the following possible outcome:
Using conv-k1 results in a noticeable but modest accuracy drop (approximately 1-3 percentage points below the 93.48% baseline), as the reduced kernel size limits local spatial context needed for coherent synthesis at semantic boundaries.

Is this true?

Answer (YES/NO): NO